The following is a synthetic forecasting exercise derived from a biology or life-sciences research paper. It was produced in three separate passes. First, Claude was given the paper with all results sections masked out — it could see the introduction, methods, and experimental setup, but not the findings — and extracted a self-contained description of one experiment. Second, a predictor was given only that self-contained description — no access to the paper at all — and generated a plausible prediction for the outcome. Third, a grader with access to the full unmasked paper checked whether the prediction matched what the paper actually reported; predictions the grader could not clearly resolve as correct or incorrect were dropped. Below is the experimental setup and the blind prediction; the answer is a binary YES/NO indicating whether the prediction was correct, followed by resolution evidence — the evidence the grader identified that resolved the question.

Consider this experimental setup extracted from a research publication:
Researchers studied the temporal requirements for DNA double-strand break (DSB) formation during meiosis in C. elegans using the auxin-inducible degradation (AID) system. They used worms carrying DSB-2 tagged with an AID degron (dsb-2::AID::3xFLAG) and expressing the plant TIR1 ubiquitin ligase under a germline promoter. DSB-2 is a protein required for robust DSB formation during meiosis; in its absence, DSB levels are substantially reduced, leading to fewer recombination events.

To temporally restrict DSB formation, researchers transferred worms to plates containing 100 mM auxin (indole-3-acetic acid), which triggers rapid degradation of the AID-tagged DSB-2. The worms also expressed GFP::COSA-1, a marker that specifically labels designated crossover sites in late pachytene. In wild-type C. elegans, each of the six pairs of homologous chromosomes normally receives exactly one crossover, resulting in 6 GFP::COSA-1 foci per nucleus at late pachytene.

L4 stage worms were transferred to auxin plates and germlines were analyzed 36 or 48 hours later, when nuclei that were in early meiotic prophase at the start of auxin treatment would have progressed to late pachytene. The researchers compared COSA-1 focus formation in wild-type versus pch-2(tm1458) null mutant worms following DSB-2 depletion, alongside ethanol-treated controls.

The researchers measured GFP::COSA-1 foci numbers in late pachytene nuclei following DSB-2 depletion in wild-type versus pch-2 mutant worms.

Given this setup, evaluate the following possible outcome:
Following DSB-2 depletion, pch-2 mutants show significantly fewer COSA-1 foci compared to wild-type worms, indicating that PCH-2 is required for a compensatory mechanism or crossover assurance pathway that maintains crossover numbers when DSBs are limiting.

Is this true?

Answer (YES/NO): YES